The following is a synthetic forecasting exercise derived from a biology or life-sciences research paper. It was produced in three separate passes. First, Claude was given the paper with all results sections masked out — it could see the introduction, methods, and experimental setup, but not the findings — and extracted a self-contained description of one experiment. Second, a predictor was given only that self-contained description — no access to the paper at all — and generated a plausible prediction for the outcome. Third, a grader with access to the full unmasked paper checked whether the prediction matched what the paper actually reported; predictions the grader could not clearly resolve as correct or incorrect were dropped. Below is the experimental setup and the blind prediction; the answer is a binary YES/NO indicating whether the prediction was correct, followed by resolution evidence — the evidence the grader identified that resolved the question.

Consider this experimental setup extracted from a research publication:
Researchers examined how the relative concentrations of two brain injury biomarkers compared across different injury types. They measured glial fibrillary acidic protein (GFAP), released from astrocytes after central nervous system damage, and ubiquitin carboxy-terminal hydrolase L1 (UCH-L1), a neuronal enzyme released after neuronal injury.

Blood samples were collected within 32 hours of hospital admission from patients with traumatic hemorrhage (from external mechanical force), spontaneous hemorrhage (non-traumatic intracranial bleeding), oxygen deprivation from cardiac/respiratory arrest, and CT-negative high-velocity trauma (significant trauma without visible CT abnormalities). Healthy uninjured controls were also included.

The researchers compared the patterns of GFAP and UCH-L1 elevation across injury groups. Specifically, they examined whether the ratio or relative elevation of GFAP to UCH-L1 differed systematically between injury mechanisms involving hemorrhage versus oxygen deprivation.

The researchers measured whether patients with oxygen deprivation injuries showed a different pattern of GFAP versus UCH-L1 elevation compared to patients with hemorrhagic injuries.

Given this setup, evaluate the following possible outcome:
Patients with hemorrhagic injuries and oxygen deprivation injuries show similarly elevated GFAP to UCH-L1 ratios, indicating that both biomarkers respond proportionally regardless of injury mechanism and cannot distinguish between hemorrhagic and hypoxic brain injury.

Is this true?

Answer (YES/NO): NO